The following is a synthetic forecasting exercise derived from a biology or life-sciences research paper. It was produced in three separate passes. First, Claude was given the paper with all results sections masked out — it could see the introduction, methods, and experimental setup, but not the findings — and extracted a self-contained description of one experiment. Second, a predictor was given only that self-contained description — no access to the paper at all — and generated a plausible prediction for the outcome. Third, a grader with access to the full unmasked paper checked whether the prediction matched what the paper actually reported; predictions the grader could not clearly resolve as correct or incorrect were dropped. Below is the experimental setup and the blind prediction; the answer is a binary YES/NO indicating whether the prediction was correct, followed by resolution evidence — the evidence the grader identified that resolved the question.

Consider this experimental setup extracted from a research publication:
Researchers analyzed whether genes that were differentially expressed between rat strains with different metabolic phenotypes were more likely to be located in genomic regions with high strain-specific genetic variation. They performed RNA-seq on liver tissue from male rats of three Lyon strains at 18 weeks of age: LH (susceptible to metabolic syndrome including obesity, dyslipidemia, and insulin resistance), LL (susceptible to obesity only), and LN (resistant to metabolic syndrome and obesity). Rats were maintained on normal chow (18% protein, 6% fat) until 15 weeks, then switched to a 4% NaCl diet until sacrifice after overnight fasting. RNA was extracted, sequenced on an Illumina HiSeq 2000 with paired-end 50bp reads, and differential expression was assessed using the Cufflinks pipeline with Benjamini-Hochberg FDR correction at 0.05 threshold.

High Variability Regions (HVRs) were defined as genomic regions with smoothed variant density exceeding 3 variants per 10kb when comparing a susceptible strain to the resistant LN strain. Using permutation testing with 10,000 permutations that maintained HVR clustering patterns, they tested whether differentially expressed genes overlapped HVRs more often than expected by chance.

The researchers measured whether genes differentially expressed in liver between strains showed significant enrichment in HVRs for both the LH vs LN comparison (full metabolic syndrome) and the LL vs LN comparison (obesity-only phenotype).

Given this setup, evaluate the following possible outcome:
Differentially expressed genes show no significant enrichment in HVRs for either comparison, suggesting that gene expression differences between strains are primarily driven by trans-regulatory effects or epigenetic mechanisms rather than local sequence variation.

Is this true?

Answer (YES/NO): NO